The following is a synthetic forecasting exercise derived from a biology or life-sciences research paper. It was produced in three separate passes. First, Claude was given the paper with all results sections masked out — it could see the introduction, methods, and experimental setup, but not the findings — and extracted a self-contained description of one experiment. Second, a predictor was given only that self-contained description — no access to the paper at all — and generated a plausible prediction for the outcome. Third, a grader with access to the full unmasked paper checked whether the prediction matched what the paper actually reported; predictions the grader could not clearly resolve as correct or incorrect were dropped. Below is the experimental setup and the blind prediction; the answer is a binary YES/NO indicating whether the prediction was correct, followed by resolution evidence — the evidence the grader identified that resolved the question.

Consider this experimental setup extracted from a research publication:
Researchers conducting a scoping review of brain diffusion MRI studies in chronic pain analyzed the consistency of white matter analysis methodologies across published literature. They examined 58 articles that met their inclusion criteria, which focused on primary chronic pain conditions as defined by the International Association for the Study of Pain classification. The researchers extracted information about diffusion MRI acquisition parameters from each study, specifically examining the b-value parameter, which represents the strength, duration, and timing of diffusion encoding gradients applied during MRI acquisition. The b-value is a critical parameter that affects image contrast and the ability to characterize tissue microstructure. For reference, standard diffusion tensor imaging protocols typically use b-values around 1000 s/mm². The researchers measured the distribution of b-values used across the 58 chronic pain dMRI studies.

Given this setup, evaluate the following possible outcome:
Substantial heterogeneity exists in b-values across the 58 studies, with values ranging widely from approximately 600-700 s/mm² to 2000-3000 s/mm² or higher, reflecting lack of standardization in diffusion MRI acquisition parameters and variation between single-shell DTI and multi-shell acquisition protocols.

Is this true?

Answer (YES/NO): NO